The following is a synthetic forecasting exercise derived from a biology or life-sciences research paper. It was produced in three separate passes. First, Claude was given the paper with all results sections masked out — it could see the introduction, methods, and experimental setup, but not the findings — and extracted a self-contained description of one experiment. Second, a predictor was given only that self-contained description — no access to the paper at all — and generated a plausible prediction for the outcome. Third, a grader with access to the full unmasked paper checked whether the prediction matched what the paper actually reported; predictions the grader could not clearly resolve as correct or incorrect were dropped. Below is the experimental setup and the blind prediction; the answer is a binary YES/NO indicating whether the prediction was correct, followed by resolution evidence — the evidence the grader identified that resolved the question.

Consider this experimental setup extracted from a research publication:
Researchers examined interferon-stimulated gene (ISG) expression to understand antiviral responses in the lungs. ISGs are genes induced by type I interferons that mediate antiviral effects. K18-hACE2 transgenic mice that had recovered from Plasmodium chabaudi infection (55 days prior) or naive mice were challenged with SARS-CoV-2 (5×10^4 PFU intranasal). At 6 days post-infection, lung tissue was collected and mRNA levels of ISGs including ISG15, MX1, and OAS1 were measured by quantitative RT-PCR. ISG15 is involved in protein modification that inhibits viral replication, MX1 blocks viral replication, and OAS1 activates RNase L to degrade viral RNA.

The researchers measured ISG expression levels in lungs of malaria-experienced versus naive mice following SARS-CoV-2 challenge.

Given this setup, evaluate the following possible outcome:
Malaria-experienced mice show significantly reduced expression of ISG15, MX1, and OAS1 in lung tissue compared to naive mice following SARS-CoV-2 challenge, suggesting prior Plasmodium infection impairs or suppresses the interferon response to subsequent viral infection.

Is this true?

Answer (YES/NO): NO